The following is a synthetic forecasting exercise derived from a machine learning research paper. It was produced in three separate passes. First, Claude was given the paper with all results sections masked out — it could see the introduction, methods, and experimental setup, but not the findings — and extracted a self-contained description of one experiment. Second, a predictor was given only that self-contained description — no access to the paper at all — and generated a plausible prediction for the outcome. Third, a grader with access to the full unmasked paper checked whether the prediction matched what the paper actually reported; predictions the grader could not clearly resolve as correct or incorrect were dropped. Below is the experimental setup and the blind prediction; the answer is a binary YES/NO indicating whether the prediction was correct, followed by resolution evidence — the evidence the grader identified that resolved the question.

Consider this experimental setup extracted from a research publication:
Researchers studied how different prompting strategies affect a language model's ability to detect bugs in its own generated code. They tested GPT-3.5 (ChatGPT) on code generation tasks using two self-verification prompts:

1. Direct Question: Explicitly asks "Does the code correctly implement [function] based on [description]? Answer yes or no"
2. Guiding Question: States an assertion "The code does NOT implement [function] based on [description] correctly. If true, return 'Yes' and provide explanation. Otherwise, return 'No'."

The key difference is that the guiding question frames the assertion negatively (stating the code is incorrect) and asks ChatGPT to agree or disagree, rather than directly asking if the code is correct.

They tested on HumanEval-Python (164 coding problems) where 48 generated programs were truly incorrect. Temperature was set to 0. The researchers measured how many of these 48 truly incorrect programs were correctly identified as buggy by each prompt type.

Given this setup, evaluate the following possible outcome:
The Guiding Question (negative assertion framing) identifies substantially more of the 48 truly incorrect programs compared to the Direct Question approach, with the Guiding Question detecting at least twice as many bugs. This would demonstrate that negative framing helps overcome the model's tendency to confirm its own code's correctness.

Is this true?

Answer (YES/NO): YES